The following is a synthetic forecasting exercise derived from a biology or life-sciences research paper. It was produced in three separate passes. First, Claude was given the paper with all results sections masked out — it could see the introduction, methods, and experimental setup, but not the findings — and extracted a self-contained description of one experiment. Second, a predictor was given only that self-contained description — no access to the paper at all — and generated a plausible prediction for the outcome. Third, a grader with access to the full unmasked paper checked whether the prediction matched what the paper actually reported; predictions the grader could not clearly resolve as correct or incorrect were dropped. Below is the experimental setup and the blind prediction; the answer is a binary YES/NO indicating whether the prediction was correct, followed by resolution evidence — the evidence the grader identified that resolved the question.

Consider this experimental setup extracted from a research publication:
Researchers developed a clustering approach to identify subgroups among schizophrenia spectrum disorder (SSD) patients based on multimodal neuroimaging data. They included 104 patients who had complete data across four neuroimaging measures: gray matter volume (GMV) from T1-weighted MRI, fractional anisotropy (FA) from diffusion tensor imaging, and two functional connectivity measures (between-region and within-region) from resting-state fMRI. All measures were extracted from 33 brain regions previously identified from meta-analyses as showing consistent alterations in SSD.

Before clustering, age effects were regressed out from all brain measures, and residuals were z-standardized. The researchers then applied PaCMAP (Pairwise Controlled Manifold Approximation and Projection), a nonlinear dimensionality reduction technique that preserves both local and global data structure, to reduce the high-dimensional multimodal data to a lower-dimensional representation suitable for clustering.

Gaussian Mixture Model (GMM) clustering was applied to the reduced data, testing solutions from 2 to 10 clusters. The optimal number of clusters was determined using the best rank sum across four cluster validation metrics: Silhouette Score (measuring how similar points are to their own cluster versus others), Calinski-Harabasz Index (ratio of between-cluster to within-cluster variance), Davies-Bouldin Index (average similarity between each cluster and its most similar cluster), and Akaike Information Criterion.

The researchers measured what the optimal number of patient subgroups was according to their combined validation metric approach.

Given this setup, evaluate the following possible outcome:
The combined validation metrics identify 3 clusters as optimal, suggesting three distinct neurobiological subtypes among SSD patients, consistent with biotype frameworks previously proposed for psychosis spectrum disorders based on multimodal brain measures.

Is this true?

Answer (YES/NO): NO